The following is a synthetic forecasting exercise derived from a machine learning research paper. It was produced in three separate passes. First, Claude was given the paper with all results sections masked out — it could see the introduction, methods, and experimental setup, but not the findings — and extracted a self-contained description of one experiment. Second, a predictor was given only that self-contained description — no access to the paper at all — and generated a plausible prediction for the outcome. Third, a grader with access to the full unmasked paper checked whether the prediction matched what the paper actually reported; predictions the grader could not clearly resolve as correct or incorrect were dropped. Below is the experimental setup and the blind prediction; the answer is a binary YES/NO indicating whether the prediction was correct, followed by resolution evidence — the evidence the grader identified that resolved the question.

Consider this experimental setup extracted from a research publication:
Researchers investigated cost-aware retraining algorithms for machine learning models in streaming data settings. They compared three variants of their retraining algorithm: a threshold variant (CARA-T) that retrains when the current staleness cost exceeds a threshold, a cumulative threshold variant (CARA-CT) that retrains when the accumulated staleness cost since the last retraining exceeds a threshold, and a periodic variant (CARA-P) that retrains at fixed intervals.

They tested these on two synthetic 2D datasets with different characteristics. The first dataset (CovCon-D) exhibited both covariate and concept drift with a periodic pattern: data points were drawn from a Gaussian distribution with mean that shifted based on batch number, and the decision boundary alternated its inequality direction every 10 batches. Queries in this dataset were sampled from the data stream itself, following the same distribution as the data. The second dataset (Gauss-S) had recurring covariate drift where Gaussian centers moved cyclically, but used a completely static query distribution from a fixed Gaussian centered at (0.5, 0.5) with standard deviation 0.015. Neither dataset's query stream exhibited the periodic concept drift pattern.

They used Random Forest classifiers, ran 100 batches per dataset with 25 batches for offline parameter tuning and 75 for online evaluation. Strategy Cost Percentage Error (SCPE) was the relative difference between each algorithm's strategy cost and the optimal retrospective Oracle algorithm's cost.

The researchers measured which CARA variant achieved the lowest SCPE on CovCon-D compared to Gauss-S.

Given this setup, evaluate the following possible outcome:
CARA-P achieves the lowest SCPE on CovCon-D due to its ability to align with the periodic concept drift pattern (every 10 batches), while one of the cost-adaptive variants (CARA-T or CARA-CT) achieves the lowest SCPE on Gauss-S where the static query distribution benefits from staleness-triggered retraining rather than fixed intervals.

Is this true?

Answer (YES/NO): YES